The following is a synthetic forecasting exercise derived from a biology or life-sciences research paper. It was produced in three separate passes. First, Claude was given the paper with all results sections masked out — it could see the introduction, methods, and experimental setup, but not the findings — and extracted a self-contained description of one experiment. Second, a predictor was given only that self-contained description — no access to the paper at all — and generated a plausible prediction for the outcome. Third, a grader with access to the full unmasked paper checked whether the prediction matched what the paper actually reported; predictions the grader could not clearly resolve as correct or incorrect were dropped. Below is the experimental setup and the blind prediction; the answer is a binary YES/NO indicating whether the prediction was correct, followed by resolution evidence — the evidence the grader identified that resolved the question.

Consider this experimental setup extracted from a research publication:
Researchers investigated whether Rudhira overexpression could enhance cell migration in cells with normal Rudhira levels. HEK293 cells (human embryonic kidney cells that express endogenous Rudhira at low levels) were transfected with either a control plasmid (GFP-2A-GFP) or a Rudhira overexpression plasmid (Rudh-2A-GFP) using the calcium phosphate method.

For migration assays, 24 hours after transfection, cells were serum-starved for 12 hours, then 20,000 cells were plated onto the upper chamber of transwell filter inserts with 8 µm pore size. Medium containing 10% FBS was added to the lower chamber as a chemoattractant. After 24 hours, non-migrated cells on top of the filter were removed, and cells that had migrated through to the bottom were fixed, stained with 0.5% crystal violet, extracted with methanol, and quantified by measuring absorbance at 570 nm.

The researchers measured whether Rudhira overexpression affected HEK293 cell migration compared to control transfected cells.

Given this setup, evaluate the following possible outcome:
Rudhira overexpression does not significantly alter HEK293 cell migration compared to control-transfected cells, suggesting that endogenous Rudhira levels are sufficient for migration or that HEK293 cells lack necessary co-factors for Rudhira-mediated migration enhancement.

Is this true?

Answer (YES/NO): NO